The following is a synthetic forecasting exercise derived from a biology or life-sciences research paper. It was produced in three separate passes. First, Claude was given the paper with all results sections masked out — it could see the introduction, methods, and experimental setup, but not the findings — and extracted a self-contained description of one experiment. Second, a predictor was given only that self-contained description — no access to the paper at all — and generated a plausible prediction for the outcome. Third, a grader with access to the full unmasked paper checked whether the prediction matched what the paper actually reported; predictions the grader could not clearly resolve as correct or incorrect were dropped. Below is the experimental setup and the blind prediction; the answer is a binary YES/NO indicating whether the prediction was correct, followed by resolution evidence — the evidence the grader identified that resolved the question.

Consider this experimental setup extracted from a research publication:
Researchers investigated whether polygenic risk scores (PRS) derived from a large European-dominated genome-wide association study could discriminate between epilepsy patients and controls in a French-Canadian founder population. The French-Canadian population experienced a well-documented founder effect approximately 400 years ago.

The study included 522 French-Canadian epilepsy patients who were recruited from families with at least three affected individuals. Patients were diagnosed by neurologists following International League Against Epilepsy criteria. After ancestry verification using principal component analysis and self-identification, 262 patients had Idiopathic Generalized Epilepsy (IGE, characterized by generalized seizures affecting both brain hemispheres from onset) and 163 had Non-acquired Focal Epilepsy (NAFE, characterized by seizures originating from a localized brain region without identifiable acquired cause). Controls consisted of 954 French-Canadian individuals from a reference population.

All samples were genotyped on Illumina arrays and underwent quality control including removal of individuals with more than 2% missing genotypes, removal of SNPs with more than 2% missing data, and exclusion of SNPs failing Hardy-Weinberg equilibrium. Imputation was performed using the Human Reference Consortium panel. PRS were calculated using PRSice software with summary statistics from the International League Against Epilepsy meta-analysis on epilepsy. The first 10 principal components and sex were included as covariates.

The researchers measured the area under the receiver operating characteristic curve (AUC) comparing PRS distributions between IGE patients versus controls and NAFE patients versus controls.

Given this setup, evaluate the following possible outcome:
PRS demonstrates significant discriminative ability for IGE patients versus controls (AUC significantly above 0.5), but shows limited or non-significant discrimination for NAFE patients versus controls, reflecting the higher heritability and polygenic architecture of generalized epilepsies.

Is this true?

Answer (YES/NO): YES